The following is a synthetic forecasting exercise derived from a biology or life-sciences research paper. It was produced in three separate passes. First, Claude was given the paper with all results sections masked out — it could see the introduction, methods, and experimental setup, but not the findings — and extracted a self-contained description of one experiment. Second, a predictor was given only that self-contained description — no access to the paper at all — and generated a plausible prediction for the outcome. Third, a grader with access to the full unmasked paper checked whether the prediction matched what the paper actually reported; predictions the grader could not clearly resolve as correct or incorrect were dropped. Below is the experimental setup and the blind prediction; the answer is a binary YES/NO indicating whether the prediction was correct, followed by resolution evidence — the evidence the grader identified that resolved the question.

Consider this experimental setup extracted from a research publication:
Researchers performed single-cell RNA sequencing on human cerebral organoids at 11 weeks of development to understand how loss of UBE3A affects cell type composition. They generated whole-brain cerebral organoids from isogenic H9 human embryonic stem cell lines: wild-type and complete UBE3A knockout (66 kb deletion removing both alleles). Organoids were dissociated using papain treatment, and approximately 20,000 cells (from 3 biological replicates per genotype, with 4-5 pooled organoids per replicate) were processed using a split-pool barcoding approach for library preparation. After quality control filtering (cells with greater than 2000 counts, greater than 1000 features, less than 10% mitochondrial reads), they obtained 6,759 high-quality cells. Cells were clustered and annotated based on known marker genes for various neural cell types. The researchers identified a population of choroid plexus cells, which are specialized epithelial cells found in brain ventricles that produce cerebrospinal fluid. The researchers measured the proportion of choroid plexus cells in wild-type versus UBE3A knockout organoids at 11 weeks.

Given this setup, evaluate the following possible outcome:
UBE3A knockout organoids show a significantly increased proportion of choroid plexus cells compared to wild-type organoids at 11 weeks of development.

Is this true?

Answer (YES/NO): YES